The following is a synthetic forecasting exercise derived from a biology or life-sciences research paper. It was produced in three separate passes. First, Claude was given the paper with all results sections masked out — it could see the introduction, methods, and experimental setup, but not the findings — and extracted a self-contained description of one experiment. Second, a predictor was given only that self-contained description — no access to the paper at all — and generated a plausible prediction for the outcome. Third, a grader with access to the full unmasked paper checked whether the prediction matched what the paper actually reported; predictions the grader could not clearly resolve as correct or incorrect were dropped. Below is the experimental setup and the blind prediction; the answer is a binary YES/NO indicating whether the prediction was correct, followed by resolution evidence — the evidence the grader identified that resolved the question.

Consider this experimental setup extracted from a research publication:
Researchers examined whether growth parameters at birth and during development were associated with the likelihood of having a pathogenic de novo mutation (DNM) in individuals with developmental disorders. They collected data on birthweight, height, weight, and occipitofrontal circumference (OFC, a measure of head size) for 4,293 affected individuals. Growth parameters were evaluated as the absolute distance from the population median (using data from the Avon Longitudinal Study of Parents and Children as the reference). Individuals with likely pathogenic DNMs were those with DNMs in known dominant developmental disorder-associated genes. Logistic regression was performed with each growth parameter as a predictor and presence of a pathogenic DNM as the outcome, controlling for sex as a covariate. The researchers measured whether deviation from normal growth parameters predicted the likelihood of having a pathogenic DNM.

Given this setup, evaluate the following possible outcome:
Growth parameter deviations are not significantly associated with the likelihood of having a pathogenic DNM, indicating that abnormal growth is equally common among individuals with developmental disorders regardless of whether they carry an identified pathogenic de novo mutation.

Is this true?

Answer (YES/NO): YES